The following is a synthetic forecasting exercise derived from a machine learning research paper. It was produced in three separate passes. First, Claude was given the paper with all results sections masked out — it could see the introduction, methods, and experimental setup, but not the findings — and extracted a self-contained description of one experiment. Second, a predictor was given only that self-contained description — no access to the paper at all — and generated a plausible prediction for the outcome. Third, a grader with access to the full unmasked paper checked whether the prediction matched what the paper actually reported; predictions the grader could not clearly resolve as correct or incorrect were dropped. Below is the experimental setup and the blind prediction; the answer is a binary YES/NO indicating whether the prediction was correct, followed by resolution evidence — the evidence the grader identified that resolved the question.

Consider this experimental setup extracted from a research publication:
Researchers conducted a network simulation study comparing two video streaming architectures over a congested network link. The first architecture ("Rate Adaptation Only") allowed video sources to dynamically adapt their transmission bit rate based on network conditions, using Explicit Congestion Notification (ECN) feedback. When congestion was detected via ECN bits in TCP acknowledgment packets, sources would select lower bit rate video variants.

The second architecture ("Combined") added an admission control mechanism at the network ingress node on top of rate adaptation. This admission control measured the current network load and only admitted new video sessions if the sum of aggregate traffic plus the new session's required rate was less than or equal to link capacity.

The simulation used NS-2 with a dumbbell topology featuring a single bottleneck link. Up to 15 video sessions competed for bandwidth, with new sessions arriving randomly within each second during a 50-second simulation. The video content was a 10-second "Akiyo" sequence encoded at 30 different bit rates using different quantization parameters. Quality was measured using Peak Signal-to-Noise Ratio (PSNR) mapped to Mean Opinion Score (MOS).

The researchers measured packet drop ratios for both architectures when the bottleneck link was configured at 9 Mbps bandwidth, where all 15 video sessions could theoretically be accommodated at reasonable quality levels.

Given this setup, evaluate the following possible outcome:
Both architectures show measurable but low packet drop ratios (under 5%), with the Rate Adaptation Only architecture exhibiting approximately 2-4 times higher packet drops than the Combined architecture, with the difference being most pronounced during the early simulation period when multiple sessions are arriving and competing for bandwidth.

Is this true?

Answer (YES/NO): NO